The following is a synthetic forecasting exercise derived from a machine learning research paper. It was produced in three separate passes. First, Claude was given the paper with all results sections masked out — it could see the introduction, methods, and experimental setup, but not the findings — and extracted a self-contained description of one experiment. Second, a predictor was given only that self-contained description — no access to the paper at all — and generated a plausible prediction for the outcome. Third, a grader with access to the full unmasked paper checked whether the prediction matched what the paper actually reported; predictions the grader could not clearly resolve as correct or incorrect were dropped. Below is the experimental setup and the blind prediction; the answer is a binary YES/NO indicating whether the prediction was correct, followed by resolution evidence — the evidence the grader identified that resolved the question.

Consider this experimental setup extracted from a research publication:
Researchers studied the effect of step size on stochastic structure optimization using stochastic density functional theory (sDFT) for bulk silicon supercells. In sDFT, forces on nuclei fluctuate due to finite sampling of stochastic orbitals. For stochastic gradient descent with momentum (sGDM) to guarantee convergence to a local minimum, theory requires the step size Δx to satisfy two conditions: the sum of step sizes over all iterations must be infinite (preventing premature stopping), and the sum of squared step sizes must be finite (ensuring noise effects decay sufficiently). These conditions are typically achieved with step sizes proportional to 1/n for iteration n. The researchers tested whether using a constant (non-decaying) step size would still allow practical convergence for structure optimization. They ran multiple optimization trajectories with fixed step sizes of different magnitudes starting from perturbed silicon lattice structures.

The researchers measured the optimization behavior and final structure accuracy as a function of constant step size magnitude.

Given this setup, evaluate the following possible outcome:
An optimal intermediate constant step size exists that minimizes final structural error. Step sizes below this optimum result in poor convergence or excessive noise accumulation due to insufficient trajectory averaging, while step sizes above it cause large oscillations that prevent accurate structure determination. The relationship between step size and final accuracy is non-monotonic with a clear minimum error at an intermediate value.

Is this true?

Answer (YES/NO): NO